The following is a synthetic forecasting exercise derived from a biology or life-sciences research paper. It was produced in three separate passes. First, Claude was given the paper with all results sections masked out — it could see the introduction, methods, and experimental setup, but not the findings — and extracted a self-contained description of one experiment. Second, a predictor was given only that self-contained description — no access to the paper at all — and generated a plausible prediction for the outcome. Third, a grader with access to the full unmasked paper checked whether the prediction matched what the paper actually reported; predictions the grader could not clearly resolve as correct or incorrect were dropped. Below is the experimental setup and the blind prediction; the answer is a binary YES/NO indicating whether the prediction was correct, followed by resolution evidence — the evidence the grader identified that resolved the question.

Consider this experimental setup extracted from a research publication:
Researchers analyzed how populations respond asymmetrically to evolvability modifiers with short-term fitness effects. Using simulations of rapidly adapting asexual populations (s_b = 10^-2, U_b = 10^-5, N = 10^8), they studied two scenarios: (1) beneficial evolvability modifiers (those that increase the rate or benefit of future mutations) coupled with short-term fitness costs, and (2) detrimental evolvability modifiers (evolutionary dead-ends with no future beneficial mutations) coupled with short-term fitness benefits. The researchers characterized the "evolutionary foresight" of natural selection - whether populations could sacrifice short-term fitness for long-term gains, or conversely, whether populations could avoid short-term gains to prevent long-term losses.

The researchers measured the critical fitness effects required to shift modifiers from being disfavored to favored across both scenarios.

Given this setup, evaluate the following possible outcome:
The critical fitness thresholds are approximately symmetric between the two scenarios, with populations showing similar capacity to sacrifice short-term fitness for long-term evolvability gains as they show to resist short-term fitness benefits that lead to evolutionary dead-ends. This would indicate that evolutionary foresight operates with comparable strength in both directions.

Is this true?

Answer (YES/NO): NO